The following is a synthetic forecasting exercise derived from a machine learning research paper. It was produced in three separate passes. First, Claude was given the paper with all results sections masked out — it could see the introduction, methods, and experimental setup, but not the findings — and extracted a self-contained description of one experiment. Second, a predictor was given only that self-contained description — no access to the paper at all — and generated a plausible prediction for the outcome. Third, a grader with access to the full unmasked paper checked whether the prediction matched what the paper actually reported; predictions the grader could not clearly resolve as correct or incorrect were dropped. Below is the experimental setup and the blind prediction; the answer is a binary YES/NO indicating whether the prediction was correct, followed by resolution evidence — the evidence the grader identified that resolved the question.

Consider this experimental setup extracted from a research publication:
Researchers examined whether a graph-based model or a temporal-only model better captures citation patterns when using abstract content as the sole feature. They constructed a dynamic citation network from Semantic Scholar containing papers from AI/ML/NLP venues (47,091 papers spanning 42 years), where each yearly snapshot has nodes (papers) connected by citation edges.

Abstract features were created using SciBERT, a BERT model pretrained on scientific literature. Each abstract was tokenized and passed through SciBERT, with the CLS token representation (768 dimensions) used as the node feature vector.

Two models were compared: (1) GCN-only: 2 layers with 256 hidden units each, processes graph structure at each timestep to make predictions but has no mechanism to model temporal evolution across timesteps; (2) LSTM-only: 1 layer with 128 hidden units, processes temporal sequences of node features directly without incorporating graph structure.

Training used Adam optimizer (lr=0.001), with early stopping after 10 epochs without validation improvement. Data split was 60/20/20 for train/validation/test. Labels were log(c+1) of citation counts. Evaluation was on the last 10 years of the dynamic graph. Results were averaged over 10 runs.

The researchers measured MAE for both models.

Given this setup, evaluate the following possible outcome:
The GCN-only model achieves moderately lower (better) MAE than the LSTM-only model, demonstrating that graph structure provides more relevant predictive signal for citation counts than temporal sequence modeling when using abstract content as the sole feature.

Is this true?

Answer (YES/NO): NO